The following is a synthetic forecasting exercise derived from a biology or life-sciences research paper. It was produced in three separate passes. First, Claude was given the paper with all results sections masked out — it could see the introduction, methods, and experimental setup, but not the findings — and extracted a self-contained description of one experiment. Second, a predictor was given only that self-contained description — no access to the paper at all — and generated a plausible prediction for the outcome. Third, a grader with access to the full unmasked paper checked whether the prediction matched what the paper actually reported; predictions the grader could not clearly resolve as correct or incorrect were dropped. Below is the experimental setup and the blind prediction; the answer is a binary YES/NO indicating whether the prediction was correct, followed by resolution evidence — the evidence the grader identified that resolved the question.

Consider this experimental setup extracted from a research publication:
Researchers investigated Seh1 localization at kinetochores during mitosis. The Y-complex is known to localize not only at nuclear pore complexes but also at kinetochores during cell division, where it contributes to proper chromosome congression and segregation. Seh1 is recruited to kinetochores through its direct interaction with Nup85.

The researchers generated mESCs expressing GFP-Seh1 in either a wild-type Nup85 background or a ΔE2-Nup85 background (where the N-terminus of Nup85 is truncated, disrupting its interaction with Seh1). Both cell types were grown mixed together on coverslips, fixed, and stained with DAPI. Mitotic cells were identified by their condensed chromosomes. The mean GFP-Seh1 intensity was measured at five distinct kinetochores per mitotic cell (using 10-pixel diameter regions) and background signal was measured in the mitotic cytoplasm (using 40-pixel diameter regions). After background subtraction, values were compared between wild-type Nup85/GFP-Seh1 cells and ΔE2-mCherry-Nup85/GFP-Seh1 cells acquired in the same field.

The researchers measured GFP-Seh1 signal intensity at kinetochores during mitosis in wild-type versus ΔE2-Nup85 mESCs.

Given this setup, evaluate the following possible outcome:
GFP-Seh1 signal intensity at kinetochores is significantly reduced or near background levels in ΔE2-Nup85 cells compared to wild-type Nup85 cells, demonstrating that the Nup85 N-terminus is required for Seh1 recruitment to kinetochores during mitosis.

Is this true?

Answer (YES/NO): YES